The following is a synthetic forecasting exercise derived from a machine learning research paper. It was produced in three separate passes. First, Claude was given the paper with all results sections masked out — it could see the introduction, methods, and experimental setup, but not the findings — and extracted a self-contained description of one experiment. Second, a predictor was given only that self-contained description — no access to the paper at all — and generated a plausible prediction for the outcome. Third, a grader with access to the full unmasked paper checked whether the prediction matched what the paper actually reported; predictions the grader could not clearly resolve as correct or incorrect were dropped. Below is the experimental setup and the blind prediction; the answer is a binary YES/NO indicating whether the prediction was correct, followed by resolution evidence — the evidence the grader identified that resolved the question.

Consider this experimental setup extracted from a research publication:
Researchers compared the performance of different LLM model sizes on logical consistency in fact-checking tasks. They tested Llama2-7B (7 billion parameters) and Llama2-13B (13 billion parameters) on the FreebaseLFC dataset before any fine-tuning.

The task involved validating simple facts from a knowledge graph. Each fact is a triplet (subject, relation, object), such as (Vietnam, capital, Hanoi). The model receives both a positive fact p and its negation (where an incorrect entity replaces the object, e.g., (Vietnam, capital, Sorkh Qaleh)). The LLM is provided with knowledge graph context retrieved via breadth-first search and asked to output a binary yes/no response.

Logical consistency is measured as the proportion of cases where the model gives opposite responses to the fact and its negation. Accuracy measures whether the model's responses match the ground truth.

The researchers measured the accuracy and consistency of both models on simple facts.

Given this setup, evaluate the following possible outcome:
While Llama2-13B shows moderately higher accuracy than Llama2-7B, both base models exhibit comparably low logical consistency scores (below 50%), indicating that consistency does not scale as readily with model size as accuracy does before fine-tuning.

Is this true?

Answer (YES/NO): NO